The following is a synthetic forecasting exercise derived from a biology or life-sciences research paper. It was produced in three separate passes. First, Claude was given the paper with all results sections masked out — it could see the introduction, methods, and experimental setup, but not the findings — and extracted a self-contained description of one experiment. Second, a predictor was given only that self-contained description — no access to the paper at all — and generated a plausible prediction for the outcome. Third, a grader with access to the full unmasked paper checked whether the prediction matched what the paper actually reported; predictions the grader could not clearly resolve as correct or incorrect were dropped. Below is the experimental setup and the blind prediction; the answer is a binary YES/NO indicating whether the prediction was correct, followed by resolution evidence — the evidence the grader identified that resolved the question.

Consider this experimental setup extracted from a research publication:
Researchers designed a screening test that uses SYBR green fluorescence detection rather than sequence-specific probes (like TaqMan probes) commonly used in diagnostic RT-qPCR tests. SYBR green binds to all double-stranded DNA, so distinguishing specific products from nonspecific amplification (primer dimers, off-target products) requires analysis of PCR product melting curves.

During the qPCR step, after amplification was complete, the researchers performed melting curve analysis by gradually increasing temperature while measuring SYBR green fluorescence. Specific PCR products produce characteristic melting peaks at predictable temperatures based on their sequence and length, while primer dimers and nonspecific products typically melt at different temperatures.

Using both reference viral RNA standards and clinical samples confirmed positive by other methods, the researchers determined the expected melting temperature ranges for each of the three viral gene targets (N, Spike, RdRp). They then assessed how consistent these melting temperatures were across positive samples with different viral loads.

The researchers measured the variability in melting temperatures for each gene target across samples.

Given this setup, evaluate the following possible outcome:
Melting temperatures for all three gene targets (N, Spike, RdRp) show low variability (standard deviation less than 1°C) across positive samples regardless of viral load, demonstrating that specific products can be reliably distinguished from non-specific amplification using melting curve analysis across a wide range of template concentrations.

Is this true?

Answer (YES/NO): NO